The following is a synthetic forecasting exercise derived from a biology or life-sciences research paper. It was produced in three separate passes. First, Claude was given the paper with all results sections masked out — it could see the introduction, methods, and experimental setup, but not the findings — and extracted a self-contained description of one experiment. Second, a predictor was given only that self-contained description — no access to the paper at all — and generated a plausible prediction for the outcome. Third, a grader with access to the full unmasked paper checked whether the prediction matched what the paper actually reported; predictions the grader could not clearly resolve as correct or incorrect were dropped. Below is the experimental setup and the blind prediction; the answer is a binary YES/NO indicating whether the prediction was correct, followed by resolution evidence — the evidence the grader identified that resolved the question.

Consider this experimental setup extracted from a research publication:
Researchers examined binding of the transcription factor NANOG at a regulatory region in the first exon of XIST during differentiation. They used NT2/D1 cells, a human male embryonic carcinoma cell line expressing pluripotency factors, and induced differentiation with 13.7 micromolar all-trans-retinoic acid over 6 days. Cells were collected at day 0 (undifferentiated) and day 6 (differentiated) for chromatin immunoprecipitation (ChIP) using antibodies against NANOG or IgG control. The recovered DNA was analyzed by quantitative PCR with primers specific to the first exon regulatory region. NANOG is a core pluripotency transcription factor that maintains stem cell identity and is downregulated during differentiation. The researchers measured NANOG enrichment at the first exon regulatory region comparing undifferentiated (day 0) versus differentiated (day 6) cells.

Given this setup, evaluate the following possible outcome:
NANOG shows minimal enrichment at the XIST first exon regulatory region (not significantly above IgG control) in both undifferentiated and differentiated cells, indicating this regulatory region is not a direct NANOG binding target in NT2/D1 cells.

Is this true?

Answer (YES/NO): NO